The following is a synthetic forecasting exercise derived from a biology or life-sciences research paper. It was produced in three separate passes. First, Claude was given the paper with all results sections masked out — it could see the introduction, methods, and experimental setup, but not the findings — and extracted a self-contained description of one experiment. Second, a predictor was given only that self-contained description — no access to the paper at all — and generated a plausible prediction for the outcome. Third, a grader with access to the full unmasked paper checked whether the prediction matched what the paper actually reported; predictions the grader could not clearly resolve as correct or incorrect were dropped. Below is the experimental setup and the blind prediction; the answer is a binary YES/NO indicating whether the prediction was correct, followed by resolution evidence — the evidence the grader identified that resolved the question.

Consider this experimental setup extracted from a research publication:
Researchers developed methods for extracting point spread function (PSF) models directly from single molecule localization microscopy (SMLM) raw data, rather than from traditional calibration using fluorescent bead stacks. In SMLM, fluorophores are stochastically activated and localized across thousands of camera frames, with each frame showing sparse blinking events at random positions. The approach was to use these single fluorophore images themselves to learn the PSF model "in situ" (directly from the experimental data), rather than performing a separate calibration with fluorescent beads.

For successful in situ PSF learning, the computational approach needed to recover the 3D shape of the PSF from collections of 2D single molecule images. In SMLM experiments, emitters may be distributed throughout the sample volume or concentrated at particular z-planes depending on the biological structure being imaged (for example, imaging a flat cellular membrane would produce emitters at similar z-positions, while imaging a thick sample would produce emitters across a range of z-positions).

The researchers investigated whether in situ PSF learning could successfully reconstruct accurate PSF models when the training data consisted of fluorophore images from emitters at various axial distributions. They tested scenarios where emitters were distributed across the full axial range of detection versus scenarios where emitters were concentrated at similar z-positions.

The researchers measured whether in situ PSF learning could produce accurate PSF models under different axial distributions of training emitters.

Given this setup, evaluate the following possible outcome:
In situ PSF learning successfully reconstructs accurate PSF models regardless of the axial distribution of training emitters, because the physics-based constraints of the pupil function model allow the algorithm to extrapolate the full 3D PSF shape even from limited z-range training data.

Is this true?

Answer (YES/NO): NO